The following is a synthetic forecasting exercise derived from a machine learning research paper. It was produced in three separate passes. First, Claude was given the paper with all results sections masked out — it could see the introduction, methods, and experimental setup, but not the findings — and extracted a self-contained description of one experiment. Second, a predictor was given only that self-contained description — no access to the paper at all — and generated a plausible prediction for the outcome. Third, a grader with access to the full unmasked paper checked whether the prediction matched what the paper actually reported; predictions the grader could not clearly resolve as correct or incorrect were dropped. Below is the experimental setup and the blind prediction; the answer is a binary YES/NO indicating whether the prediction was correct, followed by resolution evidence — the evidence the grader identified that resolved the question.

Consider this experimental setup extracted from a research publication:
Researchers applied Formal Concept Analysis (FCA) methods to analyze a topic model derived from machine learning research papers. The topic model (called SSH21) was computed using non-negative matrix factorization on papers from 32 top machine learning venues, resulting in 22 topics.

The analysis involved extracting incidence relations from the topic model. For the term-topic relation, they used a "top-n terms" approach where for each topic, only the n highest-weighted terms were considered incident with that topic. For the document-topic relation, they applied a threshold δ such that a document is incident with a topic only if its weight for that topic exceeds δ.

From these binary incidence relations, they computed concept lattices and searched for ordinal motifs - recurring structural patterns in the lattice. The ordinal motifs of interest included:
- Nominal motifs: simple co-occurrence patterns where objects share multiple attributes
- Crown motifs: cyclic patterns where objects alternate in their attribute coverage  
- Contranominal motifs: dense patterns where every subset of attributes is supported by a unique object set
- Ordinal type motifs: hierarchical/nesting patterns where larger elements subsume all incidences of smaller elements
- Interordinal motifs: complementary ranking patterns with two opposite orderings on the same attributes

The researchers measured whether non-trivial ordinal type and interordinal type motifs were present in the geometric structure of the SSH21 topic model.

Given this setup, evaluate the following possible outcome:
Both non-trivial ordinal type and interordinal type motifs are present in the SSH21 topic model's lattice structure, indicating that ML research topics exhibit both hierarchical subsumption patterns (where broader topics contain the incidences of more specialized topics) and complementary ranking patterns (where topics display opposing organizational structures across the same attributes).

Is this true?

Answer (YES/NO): NO